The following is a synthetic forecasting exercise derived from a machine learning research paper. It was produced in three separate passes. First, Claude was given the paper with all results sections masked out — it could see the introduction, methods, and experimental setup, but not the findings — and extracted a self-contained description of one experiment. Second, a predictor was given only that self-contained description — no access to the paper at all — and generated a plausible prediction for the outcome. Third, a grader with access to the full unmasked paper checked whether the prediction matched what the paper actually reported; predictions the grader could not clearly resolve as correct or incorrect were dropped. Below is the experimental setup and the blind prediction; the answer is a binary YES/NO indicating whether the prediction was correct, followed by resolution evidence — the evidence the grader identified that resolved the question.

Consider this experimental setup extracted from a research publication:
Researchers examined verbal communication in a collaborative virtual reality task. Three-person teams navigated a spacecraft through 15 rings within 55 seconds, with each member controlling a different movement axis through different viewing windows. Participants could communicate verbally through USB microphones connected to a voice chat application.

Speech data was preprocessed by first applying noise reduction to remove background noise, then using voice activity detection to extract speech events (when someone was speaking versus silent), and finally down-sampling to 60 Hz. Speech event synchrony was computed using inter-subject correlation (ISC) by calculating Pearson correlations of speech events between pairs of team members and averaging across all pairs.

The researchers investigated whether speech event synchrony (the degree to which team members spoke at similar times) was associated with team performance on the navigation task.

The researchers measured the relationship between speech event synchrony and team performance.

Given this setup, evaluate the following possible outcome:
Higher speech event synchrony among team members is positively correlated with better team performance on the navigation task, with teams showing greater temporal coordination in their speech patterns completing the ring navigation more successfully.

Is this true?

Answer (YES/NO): YES